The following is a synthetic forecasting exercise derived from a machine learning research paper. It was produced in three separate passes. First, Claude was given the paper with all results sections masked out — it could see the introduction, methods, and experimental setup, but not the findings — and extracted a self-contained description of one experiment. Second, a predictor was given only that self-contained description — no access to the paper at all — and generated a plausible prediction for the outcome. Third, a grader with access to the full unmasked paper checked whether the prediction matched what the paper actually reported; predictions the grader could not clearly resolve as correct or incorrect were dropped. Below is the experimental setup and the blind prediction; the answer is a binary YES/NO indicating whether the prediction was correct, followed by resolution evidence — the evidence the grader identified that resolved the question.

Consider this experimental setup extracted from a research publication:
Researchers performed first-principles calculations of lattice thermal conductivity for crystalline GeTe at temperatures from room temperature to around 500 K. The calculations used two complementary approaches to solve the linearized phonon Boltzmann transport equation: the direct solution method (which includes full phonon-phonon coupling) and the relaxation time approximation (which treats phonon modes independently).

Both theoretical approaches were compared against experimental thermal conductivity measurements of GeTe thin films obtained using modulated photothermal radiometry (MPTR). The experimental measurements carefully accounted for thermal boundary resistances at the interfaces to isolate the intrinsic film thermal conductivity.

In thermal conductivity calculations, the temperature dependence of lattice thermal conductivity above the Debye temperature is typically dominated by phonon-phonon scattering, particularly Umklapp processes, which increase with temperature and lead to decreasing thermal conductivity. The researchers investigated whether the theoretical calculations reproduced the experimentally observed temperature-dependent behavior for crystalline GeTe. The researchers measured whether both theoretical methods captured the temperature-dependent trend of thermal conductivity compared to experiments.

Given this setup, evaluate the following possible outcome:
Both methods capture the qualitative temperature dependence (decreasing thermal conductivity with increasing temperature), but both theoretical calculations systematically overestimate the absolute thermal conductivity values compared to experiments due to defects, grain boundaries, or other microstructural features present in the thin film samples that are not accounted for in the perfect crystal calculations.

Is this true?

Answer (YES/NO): NO